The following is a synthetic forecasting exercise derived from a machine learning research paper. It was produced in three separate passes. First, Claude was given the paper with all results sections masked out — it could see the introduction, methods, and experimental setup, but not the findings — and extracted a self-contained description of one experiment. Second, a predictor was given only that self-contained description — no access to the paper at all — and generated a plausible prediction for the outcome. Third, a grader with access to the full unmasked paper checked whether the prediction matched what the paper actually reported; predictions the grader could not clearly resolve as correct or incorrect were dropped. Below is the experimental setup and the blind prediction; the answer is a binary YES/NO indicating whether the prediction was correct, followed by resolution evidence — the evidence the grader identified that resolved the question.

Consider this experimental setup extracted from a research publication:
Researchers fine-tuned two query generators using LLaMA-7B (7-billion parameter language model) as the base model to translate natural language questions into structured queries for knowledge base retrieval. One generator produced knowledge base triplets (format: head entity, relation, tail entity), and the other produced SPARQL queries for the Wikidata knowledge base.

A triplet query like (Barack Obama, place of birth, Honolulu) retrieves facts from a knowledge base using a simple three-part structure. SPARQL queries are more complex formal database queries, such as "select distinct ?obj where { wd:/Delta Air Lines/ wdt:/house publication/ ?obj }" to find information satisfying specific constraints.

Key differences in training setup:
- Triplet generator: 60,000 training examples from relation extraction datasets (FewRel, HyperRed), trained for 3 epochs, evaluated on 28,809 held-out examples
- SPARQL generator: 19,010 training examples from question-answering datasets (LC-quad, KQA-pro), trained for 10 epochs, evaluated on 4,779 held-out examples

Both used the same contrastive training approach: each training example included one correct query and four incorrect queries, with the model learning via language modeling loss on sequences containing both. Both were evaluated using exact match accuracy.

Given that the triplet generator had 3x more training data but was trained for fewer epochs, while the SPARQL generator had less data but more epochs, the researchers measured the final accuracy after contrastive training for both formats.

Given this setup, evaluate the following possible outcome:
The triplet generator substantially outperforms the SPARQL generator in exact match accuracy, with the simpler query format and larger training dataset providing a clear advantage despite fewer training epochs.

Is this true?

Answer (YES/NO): YES